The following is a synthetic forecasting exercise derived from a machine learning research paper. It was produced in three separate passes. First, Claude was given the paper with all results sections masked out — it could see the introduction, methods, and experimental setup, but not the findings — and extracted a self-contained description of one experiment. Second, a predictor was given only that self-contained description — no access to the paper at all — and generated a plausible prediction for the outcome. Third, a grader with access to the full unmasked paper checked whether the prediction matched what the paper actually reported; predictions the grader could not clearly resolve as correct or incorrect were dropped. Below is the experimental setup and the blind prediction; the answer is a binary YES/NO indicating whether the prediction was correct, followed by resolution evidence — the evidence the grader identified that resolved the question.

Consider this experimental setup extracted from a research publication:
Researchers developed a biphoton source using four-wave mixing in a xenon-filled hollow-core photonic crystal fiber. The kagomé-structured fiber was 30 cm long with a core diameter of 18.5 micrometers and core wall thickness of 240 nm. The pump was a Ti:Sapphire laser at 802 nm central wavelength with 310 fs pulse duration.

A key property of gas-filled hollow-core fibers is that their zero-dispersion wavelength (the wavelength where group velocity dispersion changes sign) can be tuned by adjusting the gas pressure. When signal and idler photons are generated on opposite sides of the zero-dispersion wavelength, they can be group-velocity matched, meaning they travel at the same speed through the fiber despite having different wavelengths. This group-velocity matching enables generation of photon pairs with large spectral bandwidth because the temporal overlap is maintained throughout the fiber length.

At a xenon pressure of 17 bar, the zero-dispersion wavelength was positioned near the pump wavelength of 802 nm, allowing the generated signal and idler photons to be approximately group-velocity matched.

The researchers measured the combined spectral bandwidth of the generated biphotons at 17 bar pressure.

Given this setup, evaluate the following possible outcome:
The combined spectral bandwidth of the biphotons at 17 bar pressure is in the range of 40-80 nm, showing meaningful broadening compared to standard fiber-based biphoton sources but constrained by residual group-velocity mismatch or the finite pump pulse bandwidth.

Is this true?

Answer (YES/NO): NO